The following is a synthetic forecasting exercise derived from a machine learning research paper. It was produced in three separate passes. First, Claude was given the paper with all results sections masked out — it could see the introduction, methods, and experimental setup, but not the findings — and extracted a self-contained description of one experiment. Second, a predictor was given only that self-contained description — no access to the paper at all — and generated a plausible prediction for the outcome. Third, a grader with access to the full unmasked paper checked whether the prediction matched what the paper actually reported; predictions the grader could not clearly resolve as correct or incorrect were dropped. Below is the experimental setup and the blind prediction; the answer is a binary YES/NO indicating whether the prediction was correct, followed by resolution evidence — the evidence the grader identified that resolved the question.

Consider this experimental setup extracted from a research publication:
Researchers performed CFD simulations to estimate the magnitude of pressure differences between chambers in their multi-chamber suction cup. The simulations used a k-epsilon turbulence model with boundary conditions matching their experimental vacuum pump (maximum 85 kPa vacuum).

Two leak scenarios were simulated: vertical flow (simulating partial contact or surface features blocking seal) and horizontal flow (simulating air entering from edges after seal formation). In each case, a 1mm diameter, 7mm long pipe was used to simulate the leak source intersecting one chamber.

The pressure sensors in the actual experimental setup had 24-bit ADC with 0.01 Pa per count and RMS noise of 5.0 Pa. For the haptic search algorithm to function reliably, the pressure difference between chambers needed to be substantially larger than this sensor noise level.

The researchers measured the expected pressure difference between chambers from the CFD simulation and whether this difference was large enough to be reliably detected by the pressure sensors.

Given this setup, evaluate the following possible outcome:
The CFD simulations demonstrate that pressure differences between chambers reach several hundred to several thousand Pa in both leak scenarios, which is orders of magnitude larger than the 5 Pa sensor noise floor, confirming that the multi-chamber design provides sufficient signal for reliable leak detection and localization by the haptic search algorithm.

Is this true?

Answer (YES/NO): NO